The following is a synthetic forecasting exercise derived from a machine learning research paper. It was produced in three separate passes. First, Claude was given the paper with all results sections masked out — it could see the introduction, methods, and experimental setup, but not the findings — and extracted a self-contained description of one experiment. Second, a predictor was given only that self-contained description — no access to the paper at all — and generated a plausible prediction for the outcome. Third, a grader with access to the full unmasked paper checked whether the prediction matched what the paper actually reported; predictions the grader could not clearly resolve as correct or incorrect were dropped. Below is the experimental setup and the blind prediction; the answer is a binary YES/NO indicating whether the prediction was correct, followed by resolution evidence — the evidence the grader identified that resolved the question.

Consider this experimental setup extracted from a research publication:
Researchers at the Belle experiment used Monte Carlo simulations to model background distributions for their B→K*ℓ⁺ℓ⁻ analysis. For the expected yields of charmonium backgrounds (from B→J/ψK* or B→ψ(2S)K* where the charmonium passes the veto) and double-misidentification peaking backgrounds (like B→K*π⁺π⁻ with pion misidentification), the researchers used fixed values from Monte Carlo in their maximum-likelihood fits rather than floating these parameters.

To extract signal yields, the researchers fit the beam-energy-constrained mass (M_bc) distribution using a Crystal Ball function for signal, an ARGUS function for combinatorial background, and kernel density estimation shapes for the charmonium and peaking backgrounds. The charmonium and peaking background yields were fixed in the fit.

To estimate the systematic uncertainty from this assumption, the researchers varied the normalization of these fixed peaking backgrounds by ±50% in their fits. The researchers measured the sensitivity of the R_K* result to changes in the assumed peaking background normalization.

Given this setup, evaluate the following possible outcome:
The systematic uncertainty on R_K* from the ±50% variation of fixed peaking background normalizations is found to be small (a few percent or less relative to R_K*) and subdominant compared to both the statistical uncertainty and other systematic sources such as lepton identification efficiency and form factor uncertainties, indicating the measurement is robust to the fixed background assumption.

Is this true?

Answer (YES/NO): NO